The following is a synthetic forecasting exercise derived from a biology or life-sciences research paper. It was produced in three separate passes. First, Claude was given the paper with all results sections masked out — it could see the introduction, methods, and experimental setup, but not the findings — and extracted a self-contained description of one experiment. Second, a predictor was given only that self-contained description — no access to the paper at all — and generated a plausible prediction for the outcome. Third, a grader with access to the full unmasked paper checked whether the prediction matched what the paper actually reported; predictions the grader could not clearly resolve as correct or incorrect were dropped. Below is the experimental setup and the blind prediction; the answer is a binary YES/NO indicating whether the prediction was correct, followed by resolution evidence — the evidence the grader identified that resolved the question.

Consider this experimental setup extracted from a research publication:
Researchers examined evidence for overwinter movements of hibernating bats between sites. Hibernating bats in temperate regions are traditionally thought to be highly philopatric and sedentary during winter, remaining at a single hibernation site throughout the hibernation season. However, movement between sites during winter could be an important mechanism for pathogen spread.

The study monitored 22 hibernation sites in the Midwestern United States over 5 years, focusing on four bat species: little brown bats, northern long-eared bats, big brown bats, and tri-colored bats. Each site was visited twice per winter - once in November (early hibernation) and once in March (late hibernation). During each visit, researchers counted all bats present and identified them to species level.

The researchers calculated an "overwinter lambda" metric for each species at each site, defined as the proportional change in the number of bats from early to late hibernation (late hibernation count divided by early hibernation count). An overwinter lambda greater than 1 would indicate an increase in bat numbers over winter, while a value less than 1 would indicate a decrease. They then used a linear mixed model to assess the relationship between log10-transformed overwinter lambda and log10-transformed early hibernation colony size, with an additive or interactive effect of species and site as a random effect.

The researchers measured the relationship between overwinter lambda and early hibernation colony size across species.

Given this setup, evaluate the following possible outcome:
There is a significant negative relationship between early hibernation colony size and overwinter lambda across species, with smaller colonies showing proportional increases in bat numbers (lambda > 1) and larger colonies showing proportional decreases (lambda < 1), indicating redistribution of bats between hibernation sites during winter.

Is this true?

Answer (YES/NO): YES